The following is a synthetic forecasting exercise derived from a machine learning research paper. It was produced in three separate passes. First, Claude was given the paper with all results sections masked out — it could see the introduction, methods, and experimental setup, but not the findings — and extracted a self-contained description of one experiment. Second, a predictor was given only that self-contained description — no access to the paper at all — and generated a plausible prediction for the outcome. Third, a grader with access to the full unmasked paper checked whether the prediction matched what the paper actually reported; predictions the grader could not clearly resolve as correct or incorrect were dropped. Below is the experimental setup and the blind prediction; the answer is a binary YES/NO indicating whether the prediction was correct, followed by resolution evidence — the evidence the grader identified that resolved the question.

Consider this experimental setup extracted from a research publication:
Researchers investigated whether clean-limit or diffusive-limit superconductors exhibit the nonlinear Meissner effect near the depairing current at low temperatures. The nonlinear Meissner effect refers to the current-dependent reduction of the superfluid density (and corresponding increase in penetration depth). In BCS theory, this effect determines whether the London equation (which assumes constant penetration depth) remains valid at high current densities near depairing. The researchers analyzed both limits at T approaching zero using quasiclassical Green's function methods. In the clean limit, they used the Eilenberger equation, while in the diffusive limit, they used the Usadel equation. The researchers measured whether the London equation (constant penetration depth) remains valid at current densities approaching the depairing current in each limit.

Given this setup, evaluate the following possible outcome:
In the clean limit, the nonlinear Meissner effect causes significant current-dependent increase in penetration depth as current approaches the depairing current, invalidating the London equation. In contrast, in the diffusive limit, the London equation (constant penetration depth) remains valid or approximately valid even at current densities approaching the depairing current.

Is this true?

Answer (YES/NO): NO